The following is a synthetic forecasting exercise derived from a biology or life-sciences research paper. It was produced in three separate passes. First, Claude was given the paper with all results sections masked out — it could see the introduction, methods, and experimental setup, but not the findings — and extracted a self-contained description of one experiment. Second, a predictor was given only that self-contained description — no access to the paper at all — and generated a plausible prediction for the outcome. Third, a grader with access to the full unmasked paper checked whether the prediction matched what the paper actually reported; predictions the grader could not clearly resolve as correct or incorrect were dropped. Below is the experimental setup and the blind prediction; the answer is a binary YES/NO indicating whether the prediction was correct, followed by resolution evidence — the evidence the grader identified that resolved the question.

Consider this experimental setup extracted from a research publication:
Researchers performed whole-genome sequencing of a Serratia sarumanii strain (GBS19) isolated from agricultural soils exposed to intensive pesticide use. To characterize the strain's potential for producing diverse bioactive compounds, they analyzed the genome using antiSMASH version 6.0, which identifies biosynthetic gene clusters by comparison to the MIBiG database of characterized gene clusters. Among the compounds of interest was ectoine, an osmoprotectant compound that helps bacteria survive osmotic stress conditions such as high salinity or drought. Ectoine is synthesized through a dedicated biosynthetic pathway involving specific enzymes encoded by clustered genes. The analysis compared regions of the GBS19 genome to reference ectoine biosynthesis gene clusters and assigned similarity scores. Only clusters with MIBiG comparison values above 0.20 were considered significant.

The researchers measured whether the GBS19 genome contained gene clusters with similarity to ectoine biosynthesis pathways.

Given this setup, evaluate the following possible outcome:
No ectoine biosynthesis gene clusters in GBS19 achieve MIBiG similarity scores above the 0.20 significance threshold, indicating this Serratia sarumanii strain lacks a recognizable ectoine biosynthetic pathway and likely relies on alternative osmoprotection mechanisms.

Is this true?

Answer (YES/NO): NO